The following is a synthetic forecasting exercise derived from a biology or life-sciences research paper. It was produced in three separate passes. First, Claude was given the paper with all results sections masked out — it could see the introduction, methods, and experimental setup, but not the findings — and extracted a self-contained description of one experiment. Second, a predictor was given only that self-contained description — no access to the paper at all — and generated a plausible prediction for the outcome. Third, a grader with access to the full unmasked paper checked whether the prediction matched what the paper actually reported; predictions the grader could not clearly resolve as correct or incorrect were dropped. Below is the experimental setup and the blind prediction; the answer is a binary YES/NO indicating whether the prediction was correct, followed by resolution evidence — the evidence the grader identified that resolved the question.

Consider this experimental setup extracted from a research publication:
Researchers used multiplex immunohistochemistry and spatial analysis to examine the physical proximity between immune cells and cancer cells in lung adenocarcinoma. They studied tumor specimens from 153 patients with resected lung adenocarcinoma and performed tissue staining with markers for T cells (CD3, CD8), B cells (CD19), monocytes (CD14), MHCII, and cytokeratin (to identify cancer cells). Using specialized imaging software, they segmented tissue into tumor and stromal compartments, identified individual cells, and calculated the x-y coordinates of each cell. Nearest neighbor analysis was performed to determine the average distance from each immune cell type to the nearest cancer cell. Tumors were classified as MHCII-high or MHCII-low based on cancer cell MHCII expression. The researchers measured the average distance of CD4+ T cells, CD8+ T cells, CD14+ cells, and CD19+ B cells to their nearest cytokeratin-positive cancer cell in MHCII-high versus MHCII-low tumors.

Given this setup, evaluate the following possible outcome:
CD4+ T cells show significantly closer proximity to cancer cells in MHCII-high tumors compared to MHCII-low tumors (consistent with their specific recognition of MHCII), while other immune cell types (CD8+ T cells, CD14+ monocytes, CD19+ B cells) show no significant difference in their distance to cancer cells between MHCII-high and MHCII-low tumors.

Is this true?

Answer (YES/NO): NO